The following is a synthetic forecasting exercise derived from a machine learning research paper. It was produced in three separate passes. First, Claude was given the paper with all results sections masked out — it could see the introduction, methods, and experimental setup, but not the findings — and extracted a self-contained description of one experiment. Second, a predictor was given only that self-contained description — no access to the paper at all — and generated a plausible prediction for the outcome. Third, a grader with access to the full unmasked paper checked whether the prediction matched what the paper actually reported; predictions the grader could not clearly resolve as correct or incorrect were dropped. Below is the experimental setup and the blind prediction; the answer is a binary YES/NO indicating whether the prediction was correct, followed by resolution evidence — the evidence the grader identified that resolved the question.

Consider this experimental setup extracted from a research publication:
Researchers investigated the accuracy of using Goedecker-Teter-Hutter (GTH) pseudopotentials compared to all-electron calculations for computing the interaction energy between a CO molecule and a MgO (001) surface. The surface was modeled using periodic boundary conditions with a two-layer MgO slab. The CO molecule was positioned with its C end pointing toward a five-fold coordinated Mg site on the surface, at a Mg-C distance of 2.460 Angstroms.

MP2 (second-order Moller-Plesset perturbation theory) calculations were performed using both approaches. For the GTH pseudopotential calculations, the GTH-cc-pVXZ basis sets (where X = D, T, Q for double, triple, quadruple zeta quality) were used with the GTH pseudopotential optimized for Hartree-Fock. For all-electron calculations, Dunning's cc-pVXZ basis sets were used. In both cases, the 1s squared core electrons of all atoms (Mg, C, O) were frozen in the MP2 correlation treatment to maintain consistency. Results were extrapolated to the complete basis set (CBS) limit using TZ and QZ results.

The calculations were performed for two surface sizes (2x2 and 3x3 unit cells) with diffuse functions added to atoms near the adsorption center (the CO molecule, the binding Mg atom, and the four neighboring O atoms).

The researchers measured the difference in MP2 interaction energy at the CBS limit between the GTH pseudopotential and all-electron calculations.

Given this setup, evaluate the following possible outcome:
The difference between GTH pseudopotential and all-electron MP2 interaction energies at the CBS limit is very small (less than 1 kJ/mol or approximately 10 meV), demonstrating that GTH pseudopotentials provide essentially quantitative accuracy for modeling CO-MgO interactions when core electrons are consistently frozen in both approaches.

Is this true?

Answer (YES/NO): YES